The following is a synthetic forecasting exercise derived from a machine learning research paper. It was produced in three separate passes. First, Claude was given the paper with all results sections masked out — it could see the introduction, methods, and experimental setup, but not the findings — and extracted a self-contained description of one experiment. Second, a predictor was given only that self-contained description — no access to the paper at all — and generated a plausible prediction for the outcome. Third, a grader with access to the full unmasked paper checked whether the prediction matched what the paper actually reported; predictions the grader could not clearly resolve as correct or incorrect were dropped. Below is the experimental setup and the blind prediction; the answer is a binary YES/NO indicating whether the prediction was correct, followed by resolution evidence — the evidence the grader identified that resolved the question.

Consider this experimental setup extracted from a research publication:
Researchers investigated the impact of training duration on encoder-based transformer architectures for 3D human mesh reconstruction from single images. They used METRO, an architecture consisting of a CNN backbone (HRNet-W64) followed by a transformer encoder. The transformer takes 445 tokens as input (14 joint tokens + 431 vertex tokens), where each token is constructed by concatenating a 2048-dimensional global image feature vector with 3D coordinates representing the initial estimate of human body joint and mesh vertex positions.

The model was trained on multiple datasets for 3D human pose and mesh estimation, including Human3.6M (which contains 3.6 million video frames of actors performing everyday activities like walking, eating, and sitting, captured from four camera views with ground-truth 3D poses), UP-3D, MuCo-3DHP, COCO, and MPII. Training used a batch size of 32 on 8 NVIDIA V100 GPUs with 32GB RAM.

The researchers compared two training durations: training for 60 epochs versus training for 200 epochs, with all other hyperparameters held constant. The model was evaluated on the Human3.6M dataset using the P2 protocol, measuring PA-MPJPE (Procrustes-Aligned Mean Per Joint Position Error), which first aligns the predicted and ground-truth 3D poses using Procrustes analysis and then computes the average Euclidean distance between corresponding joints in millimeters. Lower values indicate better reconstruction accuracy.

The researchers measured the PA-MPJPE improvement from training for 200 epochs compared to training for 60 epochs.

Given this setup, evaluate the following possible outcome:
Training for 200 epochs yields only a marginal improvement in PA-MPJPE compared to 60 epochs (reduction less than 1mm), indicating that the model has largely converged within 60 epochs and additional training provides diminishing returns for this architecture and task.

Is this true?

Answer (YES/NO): NO